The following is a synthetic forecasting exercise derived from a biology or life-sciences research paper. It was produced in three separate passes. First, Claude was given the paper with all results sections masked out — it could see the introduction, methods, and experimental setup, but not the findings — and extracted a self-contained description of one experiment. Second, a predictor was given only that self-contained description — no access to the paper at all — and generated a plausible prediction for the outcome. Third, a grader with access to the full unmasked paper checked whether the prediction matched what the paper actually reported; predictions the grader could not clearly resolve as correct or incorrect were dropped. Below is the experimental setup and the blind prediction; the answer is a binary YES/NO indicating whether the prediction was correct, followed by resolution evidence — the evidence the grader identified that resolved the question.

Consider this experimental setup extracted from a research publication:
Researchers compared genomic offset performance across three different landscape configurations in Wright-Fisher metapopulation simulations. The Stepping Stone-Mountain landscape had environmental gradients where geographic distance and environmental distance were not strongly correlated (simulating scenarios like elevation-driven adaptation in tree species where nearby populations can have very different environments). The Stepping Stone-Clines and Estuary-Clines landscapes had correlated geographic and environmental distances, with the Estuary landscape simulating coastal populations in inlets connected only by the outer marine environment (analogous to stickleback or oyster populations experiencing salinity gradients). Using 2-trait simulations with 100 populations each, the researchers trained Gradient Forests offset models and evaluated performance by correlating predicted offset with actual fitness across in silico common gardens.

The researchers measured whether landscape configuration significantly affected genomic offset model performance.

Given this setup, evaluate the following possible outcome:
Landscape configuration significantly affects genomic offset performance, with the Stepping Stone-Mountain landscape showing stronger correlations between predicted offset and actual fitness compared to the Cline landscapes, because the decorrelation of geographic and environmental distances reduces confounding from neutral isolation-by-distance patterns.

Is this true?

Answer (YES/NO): NO